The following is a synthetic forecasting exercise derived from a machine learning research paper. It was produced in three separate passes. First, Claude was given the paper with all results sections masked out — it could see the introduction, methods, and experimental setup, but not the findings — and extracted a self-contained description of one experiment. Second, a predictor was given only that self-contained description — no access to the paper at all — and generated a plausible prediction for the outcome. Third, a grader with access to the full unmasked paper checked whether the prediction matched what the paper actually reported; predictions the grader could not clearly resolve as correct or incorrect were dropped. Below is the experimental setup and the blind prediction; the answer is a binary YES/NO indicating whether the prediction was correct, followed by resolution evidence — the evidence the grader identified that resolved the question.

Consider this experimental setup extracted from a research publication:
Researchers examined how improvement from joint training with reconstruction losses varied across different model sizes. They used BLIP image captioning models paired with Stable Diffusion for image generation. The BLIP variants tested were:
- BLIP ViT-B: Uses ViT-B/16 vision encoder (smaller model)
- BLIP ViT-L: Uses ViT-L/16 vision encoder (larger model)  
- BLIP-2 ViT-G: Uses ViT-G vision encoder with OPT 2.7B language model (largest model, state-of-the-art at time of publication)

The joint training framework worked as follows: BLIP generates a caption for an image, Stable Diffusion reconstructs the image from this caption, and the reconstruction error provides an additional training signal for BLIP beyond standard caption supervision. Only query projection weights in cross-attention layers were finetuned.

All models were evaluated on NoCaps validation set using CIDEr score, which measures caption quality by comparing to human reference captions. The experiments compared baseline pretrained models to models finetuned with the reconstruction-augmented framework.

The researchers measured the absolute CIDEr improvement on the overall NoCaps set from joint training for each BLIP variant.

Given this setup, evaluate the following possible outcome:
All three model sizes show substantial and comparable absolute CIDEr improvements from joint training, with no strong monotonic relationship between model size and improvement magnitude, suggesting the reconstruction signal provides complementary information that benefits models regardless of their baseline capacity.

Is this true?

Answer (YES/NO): NO